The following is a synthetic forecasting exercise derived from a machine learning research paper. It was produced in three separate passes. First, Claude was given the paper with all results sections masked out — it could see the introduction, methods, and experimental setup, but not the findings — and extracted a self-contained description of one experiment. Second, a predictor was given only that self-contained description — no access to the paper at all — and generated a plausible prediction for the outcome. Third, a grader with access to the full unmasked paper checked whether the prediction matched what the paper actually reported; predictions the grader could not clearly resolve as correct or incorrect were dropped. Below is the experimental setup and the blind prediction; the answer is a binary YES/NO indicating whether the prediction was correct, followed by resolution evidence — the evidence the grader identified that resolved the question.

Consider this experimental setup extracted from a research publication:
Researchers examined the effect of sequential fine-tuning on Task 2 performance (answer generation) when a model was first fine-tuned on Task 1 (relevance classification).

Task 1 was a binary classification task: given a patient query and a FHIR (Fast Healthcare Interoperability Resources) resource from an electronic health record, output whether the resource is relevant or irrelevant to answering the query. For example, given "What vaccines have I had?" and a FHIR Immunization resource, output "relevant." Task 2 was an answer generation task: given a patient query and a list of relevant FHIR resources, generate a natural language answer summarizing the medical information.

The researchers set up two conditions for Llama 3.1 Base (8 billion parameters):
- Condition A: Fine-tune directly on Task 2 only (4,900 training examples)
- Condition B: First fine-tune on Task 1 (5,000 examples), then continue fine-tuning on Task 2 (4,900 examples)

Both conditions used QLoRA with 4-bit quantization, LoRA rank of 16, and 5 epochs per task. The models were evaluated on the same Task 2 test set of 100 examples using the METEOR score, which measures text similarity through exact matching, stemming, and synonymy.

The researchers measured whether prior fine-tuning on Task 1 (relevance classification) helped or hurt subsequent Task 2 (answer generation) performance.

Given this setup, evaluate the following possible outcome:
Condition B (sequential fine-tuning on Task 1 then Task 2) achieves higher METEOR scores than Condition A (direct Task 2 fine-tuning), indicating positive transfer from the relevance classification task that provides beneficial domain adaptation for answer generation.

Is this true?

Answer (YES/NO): YES